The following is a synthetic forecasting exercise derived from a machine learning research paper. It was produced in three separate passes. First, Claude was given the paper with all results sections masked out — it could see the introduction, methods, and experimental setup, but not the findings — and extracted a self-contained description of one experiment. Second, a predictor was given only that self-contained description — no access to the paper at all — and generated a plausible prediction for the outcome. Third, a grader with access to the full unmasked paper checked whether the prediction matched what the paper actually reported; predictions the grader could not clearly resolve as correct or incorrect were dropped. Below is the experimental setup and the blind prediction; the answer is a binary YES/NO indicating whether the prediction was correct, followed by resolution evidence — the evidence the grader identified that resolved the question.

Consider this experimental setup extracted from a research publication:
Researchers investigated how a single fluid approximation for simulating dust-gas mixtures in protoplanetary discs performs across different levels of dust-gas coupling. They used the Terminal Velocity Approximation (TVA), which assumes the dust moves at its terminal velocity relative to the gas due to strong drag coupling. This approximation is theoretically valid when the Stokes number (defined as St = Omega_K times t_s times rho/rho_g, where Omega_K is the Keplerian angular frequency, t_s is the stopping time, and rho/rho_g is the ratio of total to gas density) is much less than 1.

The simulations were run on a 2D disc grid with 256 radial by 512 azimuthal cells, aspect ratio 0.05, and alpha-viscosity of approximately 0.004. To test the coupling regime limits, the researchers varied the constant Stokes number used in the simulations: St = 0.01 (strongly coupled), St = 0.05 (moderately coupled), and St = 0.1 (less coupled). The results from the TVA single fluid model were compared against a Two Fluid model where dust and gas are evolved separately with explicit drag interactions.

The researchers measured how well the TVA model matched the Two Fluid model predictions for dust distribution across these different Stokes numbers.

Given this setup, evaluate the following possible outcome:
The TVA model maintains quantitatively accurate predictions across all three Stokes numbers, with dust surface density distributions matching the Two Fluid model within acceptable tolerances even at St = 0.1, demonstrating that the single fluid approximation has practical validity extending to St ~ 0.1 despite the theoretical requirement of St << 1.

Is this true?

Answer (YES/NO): NO